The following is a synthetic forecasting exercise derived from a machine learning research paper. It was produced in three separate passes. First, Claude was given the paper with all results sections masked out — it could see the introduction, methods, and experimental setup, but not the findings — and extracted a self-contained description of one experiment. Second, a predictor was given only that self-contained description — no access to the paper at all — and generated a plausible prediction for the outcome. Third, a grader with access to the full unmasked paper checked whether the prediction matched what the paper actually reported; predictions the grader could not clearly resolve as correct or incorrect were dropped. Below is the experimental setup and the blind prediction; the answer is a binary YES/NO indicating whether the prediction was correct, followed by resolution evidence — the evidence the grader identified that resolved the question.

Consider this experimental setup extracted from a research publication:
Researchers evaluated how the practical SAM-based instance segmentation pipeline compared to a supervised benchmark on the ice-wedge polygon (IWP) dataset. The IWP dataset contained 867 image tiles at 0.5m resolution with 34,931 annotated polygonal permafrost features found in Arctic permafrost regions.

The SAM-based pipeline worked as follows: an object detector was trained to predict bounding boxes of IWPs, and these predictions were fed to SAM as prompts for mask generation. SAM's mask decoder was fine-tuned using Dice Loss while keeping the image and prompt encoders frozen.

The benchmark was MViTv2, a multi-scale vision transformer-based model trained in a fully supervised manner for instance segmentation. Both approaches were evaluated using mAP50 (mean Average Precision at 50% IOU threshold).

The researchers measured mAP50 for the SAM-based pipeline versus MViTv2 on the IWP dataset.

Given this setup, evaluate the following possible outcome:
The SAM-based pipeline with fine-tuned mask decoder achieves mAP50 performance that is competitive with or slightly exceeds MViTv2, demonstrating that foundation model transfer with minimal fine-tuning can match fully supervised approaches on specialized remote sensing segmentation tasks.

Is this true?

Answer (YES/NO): NO